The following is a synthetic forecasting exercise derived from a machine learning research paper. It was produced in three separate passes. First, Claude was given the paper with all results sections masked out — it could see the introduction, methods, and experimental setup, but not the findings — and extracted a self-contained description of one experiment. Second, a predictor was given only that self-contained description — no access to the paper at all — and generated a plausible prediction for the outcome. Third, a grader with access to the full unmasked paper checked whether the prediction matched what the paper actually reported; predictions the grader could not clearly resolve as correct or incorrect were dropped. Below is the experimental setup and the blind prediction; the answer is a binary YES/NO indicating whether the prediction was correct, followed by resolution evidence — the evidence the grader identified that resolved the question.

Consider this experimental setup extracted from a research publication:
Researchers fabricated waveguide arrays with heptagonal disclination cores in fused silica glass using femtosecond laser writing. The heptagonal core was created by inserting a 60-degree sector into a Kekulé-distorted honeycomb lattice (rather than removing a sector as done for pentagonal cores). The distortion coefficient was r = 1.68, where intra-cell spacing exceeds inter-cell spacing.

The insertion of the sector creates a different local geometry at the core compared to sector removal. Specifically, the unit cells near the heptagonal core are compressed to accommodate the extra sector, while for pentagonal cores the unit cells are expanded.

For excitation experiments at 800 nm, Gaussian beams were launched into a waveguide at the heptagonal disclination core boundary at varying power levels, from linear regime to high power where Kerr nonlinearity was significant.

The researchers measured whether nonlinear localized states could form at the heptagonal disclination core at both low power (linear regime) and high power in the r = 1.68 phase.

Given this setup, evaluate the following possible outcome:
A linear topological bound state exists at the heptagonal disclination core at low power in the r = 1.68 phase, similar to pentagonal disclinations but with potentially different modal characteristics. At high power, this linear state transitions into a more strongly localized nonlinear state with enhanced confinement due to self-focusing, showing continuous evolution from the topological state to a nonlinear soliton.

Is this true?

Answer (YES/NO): YES